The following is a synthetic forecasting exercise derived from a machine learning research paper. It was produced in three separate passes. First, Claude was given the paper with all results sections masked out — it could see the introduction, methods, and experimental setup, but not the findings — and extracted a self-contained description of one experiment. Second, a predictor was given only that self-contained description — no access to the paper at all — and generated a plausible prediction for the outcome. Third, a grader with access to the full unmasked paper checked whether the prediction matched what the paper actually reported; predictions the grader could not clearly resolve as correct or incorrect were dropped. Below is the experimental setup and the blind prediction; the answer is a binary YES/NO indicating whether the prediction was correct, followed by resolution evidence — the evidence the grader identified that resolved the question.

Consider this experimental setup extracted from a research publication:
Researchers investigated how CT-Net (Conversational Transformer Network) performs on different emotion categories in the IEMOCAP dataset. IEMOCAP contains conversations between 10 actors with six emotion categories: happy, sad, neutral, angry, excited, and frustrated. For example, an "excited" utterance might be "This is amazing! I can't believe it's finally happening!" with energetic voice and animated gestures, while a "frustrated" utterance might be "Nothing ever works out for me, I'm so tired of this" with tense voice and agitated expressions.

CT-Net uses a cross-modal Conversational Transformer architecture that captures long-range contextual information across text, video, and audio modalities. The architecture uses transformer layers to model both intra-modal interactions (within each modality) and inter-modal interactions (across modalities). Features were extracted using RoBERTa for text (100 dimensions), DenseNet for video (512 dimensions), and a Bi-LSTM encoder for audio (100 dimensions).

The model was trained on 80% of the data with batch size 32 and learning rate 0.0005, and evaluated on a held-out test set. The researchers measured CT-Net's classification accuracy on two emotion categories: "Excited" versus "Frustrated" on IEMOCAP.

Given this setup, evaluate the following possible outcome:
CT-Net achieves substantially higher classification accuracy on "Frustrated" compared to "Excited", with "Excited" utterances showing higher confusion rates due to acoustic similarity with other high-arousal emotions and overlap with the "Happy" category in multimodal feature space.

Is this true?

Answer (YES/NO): NO